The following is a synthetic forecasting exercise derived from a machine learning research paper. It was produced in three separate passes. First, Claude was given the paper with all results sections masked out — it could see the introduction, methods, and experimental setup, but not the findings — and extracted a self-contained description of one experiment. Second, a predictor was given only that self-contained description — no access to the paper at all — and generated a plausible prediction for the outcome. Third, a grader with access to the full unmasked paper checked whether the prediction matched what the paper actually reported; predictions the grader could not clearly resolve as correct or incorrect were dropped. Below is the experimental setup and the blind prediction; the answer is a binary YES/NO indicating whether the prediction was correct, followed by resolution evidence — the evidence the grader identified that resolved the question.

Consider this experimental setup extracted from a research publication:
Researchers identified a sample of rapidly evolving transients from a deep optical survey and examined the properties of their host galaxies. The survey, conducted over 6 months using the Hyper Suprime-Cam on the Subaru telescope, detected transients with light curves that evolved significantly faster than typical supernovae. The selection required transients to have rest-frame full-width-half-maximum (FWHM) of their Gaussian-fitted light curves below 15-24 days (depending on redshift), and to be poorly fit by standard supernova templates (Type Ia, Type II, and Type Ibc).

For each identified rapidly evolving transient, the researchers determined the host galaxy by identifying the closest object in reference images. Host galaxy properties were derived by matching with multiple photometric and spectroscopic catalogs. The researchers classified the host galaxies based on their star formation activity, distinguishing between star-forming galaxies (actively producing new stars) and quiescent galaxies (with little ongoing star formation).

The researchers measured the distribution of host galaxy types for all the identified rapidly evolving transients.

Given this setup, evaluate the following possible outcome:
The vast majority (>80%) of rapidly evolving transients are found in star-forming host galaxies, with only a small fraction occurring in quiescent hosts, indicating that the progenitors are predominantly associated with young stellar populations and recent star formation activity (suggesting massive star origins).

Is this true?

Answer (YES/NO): YES